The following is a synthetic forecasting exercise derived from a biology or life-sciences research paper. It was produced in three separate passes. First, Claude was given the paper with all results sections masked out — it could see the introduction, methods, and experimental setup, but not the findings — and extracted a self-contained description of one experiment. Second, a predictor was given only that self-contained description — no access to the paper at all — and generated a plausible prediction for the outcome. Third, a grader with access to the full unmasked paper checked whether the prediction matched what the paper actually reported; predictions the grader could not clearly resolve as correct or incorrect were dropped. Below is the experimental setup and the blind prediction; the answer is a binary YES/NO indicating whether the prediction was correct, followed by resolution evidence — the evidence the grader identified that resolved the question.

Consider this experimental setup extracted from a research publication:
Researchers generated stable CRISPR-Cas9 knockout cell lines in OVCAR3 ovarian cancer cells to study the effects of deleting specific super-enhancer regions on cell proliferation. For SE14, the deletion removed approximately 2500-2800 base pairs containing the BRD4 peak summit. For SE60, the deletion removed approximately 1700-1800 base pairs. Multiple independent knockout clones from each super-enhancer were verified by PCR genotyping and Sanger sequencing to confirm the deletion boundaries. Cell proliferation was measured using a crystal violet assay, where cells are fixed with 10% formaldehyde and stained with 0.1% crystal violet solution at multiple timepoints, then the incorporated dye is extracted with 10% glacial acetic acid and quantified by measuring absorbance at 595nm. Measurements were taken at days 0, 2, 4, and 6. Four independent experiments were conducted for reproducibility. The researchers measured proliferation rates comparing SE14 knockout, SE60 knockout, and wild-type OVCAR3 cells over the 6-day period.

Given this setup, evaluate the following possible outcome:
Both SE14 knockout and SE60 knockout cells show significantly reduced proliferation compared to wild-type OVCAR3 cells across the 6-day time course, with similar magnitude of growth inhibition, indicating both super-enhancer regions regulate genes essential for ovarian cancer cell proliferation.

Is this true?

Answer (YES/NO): YES